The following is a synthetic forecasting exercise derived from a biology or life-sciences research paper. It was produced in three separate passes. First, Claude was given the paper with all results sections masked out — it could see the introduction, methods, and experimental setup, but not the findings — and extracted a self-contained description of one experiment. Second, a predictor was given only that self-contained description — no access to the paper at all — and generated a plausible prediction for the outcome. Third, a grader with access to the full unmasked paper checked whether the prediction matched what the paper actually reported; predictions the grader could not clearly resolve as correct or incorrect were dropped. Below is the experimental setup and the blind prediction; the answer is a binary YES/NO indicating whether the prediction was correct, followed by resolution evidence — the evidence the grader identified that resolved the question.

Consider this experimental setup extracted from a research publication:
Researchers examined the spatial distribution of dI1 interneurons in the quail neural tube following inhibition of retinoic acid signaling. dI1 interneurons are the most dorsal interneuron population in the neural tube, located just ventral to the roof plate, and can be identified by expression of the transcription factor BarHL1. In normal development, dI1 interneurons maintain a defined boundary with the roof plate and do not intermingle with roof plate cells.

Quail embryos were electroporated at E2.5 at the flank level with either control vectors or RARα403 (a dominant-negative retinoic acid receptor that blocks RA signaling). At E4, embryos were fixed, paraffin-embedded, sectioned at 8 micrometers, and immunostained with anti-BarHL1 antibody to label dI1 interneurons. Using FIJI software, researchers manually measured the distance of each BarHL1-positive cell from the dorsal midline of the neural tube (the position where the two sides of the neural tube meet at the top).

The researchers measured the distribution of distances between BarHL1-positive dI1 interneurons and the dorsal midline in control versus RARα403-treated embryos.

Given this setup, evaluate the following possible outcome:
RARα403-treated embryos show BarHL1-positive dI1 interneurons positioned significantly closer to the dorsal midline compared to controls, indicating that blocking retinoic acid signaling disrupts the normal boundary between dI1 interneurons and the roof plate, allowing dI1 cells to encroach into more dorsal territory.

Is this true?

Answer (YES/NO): YES